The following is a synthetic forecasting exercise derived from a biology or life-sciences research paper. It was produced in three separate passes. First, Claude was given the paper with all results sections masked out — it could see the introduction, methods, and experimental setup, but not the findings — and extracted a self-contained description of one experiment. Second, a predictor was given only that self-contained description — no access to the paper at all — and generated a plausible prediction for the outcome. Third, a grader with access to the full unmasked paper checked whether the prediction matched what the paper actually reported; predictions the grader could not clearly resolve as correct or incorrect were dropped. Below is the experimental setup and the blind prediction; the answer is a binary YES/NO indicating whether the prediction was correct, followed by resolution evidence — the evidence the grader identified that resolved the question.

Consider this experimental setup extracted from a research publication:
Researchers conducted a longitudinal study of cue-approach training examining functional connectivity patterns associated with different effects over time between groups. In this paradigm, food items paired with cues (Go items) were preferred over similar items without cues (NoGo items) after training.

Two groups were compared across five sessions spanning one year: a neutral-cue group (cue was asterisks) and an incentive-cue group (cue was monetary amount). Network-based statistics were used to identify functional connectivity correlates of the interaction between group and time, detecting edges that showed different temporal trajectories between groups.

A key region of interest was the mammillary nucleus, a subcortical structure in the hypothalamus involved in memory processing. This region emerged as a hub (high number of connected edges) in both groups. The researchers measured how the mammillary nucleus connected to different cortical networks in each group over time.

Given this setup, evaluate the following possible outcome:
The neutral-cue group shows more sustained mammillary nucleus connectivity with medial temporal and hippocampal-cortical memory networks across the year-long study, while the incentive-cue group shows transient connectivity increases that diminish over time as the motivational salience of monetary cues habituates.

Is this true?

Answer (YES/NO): NO